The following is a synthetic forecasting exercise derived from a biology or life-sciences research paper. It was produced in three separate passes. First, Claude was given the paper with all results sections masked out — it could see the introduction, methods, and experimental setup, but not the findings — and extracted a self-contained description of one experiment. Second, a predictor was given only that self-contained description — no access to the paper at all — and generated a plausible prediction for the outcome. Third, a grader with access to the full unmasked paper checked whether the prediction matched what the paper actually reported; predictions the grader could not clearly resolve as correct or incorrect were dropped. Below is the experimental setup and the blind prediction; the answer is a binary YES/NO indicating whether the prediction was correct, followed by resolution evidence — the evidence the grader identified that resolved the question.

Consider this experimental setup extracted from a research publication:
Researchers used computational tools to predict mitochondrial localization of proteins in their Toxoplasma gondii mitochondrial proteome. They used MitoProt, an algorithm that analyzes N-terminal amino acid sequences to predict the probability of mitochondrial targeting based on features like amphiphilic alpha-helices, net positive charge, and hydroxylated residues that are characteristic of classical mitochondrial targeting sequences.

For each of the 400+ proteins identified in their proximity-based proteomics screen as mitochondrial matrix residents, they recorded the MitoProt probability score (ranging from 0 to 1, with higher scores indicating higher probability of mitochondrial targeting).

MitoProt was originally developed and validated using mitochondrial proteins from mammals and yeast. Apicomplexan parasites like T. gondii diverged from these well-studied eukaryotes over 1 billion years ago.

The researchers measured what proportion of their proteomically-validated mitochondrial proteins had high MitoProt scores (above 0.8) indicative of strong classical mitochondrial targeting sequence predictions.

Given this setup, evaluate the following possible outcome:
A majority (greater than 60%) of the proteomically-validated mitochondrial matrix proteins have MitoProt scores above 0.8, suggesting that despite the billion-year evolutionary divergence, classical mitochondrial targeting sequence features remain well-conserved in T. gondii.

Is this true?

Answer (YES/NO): NO